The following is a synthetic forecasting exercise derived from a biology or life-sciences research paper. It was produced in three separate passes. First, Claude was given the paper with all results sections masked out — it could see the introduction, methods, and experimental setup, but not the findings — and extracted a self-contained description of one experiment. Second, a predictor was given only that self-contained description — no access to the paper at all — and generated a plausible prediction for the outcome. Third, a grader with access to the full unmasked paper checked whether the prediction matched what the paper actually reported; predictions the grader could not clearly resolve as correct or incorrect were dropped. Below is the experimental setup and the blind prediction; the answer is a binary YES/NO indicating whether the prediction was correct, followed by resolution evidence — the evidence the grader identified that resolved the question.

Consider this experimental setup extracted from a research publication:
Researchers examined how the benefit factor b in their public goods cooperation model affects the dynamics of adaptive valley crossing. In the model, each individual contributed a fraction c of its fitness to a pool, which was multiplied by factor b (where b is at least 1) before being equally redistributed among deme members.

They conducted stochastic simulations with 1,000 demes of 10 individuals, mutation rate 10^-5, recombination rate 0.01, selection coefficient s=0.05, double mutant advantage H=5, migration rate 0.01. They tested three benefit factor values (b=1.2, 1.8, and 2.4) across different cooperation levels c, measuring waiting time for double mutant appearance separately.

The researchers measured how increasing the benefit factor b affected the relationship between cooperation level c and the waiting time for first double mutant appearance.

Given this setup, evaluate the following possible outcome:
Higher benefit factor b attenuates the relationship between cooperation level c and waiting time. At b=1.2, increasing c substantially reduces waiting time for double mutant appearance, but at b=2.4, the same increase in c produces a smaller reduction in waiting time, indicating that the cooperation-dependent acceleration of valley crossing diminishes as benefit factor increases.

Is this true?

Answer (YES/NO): NO